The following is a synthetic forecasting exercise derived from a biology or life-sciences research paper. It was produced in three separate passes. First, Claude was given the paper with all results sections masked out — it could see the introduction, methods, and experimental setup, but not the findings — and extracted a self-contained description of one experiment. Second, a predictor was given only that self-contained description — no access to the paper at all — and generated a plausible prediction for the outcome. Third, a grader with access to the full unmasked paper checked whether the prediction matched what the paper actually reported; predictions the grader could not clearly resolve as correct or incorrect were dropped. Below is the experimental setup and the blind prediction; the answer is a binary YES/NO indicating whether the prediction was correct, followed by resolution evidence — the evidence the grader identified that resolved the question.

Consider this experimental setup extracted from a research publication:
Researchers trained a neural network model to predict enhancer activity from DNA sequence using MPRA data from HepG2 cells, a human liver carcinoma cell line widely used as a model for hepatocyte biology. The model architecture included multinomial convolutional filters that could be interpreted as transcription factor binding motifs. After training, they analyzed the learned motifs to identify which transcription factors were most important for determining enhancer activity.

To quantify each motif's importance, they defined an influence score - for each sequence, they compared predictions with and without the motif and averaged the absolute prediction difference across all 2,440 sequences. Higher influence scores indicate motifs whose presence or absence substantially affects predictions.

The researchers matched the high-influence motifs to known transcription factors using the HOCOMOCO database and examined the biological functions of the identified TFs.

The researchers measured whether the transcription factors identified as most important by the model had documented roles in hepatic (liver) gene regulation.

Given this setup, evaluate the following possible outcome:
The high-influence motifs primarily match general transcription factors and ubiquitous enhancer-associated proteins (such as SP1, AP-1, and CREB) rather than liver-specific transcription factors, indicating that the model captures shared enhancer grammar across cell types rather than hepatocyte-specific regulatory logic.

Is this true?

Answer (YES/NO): NO